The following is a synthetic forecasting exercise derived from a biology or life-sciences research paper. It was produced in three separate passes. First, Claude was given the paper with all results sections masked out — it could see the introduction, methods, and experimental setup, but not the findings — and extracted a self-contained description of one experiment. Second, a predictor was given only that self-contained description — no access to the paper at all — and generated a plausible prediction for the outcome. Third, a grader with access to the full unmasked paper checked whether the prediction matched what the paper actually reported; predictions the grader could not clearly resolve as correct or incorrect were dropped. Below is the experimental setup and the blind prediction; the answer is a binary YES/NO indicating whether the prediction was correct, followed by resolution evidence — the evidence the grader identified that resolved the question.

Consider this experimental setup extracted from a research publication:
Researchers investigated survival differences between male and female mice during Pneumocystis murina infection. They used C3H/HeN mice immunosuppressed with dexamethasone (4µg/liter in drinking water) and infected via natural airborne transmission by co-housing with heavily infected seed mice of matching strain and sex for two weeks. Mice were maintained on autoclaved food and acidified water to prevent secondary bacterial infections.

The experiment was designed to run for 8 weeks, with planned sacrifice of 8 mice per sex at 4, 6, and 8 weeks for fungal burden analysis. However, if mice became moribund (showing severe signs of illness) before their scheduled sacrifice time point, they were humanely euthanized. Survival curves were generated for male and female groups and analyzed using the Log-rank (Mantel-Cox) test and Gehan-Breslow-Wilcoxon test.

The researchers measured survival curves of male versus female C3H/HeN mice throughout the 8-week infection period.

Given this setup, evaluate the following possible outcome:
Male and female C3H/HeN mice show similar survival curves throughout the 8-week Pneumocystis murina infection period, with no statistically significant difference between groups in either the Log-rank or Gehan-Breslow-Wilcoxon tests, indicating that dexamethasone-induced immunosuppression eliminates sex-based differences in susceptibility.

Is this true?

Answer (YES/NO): NO